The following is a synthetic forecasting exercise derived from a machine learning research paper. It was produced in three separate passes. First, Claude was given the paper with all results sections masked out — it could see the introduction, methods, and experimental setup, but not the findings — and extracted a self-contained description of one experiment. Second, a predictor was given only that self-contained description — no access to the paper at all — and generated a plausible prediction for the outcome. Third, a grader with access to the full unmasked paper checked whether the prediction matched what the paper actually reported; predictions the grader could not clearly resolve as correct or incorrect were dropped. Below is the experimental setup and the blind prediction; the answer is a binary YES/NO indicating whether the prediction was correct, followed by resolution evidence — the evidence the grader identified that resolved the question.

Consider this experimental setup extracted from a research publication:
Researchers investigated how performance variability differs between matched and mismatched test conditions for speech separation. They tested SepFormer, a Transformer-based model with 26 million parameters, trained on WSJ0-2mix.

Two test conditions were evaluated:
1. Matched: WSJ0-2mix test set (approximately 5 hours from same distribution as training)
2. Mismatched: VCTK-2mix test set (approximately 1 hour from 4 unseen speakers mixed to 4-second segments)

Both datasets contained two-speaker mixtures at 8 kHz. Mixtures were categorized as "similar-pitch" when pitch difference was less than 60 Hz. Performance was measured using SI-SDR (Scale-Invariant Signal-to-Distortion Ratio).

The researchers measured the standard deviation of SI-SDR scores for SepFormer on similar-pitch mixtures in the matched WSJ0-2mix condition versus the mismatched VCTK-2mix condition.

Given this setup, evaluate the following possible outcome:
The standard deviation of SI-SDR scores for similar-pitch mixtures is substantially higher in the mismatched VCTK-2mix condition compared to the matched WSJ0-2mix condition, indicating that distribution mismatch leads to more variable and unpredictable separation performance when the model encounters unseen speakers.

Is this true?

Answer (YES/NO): YES